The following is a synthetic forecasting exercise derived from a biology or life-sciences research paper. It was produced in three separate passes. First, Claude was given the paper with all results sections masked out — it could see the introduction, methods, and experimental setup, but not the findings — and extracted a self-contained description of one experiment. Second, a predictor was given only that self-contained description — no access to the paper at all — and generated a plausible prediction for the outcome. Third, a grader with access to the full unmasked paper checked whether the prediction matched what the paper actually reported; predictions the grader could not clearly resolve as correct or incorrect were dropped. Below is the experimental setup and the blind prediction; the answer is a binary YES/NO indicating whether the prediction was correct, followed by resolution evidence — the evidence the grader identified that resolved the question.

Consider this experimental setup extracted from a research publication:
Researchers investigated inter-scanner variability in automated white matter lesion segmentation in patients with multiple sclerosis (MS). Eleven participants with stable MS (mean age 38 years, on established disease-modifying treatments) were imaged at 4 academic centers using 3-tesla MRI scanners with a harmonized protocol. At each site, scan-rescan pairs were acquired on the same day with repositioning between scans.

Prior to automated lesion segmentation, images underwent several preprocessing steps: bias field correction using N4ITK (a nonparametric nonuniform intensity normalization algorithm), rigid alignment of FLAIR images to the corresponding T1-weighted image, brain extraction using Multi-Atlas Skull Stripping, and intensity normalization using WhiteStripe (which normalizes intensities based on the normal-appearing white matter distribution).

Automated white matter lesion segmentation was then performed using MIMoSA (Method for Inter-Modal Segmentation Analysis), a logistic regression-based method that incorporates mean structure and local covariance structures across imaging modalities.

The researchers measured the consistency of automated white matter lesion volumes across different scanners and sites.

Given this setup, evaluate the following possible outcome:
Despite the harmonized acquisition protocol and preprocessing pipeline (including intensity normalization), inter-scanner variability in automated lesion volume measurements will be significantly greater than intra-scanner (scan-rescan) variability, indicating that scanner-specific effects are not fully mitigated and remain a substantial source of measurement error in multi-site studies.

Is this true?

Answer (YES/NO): YES